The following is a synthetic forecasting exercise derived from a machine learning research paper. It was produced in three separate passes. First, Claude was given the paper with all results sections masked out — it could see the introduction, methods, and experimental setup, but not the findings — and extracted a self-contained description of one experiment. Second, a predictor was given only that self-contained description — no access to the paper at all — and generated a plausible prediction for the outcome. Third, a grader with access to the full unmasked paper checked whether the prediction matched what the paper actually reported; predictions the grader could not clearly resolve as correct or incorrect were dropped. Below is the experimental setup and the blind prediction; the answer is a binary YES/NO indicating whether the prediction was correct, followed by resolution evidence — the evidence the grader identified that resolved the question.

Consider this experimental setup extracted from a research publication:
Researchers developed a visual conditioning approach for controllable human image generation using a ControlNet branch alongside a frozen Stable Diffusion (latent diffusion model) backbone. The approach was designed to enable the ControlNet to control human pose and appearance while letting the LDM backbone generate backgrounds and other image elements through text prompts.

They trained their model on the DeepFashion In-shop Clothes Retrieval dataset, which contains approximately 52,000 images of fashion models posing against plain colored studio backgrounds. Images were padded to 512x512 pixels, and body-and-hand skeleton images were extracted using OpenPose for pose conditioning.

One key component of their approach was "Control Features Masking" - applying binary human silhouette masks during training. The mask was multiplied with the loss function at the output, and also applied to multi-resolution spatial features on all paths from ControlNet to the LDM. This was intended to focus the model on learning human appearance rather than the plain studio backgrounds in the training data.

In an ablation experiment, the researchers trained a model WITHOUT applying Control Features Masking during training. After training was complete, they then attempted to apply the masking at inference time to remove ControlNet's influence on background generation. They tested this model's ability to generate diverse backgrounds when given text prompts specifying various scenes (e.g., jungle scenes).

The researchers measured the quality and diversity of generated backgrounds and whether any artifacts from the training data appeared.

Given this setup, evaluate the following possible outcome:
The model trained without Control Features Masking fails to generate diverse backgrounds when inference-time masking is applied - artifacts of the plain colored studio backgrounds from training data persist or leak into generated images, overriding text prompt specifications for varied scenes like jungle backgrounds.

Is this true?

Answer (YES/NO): YES